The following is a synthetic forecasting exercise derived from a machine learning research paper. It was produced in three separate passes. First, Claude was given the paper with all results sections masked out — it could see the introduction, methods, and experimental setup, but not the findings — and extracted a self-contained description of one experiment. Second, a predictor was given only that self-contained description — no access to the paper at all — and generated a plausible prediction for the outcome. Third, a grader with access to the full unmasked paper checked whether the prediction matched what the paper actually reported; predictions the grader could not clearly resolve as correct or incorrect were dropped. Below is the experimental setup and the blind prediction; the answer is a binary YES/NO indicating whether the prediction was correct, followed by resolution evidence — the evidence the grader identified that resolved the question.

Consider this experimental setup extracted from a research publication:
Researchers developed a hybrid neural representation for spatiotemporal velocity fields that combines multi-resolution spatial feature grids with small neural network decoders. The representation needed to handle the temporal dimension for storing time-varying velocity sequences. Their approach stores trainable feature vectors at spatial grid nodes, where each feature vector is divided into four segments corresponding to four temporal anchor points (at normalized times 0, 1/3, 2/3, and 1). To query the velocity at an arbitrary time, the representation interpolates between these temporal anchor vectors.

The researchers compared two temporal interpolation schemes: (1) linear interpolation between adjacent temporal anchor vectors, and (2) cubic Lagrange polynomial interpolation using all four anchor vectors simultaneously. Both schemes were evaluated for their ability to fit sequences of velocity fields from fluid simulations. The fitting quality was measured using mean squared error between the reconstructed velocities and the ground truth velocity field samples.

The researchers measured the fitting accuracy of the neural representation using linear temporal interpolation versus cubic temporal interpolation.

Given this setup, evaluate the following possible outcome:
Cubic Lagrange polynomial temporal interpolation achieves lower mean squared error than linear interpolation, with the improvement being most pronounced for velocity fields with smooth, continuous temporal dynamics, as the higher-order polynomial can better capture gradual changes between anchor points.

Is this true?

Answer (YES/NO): NO